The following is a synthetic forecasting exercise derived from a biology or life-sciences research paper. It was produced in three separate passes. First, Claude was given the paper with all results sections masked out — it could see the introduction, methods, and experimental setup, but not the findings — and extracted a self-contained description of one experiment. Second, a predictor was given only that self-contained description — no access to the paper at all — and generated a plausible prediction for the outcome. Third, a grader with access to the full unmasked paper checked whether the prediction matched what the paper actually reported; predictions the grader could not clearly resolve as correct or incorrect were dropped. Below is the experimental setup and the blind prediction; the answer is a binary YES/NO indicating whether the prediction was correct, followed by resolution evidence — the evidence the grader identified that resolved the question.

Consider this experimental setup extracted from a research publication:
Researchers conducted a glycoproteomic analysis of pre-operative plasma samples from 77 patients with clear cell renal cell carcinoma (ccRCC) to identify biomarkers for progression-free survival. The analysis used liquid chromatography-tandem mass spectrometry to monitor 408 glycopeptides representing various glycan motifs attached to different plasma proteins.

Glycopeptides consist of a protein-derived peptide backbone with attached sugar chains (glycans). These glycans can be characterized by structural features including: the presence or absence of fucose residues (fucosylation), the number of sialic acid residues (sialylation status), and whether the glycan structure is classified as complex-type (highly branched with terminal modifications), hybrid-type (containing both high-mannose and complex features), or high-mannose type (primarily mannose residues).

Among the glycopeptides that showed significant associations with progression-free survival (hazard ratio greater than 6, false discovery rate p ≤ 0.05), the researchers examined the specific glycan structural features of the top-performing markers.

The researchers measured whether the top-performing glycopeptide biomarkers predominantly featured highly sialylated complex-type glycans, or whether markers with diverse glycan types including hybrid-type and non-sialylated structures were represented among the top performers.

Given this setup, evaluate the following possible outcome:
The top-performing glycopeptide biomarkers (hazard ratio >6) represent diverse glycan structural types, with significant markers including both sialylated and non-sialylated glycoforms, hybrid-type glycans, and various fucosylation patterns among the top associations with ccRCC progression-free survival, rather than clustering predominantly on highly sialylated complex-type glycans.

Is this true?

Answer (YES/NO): YES